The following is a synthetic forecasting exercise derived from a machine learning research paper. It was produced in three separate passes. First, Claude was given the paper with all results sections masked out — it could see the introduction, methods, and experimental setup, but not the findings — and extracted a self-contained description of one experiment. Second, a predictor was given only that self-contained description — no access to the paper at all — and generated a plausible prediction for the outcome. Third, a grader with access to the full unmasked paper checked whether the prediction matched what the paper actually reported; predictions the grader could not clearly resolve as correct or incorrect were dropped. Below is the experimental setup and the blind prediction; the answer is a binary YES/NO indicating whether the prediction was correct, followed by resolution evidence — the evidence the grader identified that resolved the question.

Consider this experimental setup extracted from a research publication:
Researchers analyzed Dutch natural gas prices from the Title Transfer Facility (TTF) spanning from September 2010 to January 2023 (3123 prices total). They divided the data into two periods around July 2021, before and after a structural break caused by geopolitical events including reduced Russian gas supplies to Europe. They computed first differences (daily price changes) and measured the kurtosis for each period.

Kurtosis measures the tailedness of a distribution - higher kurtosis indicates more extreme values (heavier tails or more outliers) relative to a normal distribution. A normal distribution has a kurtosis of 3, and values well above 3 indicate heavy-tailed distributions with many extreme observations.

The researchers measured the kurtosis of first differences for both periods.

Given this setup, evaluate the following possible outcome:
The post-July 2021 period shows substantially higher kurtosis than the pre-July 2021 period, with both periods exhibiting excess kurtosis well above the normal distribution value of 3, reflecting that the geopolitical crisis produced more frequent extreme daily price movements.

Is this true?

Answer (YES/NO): NO